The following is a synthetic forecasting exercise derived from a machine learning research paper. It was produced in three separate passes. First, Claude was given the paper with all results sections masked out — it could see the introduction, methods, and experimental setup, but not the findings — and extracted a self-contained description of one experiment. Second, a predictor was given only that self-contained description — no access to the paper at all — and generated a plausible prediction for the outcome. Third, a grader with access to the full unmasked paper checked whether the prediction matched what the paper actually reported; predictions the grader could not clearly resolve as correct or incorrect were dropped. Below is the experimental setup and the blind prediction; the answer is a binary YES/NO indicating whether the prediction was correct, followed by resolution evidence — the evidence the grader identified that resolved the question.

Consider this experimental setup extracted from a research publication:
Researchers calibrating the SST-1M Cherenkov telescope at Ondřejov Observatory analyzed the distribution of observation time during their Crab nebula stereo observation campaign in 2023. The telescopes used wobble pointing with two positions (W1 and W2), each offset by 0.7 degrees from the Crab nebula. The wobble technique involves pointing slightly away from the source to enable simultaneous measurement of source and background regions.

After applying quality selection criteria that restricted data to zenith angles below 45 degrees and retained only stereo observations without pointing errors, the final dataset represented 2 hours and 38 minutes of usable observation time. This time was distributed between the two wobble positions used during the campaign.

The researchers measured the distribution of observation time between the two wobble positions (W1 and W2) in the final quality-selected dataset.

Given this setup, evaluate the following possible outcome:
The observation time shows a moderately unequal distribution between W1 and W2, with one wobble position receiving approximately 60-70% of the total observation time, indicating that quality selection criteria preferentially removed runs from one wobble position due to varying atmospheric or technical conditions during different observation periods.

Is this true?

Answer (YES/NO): YES